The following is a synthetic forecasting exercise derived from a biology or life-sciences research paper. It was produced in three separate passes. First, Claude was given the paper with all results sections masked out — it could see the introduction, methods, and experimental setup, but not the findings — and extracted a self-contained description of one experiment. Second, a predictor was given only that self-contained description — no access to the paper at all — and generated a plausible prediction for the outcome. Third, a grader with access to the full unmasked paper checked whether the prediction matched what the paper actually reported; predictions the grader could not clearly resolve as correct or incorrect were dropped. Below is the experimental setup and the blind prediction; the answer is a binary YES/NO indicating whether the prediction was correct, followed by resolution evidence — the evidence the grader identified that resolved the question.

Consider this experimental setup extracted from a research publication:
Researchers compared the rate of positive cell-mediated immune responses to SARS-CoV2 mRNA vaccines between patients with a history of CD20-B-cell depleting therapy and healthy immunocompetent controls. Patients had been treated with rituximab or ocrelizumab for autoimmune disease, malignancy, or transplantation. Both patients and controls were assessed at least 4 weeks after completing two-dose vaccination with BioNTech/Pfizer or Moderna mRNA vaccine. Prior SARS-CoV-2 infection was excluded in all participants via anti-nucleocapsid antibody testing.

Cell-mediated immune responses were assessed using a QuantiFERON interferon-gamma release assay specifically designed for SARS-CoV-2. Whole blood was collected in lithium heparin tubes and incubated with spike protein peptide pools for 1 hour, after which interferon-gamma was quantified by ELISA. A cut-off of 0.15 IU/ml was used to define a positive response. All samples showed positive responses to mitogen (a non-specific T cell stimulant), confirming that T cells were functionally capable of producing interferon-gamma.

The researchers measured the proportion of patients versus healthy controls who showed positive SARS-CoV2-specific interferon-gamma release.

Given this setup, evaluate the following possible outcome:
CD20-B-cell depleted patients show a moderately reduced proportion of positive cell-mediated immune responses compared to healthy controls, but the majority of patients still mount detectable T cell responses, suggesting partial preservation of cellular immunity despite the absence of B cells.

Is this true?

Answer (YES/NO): NO